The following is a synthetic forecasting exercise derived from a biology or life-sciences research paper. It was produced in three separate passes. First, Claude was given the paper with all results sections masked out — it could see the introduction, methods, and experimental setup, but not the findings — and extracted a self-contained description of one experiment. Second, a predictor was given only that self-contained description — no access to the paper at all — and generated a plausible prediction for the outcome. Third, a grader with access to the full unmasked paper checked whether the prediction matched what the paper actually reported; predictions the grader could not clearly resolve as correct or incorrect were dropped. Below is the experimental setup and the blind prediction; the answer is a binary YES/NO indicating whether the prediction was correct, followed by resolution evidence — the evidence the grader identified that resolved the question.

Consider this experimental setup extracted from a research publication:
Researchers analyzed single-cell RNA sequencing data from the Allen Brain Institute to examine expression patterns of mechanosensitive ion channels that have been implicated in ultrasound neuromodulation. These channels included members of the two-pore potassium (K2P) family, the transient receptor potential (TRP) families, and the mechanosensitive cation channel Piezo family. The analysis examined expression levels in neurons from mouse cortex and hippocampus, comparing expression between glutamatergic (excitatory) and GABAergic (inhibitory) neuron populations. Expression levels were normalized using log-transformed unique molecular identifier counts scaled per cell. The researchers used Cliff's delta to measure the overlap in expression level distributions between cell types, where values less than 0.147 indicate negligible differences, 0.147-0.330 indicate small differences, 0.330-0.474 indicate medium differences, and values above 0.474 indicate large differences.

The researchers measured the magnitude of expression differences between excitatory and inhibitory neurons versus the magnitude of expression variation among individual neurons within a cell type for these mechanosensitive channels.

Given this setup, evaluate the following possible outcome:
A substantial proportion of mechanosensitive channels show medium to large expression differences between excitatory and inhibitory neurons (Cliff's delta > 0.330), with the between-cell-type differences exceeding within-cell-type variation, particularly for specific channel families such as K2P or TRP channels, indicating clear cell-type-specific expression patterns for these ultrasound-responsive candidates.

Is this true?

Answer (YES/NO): NO